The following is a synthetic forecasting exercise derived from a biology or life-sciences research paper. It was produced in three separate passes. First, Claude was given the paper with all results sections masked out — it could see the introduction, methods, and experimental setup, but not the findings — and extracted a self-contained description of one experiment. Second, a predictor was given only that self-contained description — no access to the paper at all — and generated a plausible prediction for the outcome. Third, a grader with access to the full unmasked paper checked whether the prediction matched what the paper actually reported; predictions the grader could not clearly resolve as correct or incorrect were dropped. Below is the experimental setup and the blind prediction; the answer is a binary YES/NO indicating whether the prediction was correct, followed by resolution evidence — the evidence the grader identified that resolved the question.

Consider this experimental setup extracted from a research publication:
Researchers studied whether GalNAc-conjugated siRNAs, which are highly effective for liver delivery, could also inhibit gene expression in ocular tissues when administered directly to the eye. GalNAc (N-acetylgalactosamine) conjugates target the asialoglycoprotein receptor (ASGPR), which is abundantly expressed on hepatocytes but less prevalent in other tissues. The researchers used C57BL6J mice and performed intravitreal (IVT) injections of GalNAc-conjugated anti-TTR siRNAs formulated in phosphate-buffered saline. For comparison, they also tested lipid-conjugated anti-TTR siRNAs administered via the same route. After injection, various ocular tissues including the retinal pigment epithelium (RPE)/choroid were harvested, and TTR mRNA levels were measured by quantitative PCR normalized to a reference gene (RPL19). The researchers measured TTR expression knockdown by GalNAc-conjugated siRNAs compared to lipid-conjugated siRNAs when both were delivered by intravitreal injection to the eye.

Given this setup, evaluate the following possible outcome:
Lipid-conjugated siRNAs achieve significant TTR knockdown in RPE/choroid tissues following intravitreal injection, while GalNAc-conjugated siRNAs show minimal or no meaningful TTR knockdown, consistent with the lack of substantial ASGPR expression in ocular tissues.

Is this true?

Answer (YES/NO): NO